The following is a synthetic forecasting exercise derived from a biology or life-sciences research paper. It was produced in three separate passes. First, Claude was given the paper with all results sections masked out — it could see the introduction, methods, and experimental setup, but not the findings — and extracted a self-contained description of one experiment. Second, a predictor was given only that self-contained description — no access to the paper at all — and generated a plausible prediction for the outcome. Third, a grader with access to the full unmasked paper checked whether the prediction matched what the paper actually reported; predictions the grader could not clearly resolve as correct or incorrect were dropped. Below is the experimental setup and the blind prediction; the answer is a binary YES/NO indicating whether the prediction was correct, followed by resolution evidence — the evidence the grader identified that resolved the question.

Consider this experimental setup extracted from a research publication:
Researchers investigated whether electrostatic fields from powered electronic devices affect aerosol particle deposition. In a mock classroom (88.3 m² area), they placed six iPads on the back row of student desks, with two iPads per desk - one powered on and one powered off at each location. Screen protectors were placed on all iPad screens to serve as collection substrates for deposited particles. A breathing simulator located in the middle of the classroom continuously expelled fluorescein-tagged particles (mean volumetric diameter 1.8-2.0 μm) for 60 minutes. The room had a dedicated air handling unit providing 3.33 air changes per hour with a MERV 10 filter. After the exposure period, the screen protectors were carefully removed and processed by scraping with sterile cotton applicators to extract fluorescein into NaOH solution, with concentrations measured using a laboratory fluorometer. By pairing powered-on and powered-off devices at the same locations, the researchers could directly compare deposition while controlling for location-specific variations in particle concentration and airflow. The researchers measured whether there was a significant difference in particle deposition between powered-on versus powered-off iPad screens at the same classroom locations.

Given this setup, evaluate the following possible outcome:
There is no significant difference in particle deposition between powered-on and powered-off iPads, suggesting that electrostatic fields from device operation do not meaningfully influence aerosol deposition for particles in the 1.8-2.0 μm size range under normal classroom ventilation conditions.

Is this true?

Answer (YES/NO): YES